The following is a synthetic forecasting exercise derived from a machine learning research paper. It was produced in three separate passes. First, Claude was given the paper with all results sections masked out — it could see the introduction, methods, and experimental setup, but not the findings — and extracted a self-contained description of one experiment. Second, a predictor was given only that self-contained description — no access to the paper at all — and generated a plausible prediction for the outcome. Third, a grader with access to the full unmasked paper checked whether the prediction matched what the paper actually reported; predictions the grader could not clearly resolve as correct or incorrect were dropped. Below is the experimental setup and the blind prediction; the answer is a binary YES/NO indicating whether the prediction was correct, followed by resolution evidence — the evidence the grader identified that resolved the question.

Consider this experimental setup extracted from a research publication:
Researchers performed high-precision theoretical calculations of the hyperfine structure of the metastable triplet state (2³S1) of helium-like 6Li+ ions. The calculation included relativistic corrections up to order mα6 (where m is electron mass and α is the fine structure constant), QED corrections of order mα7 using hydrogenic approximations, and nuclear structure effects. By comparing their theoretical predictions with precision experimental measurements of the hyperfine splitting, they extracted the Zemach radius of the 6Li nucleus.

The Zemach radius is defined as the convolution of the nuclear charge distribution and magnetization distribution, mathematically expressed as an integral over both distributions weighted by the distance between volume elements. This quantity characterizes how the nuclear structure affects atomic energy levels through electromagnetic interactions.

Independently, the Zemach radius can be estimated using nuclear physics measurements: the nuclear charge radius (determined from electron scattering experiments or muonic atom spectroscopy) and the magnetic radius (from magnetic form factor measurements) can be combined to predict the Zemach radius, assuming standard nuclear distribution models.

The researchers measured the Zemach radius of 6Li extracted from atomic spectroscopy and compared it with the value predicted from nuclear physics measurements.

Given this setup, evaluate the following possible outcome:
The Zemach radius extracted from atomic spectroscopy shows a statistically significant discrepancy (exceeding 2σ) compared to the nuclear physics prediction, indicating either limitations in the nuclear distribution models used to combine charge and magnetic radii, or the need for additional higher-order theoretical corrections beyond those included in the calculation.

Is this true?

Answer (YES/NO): YES